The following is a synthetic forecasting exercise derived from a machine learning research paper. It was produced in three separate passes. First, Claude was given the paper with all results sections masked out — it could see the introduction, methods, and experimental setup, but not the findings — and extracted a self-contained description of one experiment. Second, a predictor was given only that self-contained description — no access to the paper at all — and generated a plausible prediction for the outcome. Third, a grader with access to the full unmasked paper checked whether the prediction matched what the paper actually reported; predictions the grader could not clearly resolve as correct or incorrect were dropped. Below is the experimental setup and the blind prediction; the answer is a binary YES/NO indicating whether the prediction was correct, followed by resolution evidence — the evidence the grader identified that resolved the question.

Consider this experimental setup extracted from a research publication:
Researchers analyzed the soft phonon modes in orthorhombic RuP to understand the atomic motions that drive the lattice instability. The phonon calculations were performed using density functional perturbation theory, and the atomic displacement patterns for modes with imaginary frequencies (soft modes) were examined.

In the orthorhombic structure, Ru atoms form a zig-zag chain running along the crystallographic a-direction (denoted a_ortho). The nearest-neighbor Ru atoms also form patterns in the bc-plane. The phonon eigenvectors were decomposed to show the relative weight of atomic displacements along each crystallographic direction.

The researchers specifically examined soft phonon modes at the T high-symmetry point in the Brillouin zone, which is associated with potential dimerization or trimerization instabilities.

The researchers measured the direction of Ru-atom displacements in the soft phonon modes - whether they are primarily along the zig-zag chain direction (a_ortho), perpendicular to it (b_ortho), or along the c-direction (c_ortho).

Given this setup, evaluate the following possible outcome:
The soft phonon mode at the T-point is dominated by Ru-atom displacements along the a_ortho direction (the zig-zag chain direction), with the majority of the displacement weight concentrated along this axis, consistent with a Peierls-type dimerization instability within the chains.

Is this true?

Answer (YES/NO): NO